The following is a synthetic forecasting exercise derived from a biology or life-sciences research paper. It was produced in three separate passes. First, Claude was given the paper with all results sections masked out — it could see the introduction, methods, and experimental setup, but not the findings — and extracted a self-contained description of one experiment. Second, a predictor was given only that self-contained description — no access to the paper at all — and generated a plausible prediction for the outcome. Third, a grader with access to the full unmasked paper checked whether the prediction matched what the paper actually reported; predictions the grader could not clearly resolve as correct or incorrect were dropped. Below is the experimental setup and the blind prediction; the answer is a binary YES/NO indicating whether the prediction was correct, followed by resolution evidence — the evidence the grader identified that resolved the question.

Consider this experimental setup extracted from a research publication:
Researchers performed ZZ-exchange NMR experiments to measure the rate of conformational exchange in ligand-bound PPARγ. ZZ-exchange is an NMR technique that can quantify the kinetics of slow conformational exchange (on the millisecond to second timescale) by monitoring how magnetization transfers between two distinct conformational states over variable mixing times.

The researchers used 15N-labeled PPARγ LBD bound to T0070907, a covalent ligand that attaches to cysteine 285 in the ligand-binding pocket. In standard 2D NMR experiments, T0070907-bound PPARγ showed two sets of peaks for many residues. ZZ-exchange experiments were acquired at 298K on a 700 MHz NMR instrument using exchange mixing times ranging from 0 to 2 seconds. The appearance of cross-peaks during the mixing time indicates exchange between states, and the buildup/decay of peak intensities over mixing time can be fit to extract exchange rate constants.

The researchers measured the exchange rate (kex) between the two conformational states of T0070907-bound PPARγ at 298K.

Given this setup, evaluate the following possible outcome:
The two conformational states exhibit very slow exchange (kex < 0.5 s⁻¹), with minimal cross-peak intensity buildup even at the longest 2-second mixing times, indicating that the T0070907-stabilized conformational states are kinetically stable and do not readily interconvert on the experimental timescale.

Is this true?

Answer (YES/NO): YES